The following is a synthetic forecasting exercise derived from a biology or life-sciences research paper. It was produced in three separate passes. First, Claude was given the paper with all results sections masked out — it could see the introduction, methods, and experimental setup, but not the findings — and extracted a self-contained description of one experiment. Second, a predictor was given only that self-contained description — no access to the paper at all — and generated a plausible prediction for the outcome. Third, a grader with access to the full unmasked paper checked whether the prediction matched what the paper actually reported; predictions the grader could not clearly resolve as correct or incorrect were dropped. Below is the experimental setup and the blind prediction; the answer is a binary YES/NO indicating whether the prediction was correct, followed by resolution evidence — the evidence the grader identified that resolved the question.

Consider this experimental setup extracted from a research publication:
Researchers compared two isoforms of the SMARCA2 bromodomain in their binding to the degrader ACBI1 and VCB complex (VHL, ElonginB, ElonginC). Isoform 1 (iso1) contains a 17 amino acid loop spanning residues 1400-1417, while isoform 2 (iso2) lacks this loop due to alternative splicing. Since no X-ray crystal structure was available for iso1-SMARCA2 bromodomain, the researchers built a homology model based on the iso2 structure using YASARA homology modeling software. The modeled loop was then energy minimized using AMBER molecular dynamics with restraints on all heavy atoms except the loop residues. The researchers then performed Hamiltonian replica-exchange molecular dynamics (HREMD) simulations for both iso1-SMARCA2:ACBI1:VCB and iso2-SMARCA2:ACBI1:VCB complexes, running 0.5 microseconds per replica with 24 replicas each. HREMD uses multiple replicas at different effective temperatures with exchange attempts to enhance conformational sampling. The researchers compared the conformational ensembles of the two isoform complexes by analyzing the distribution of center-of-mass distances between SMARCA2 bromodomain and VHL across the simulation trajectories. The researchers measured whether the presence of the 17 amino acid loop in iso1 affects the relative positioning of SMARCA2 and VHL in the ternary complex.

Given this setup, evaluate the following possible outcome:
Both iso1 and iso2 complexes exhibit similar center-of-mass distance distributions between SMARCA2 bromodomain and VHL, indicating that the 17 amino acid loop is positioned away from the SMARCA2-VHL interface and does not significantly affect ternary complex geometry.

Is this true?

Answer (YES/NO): NO